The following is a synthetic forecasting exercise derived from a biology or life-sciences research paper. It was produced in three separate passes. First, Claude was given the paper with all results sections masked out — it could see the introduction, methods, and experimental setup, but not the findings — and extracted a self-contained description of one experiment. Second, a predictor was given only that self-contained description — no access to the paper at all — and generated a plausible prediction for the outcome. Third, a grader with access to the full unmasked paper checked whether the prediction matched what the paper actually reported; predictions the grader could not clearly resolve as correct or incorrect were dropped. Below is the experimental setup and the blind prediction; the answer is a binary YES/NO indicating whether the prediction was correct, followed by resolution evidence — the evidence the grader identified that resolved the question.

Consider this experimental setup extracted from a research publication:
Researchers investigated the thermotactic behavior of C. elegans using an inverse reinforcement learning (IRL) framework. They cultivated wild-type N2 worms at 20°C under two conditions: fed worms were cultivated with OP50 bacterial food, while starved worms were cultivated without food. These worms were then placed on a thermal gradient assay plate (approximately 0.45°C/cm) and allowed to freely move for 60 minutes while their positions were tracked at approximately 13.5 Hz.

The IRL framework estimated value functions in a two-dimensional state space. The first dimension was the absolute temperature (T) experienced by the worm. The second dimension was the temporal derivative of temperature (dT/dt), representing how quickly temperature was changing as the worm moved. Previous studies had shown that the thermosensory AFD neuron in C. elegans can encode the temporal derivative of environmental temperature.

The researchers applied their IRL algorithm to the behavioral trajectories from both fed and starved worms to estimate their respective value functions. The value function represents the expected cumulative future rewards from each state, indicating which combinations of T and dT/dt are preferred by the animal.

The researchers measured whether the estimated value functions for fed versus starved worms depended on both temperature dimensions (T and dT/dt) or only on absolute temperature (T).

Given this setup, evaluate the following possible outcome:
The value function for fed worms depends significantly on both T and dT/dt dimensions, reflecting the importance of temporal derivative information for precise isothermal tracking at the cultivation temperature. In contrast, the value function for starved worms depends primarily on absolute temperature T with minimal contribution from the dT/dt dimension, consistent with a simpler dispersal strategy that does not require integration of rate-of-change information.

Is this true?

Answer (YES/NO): NO